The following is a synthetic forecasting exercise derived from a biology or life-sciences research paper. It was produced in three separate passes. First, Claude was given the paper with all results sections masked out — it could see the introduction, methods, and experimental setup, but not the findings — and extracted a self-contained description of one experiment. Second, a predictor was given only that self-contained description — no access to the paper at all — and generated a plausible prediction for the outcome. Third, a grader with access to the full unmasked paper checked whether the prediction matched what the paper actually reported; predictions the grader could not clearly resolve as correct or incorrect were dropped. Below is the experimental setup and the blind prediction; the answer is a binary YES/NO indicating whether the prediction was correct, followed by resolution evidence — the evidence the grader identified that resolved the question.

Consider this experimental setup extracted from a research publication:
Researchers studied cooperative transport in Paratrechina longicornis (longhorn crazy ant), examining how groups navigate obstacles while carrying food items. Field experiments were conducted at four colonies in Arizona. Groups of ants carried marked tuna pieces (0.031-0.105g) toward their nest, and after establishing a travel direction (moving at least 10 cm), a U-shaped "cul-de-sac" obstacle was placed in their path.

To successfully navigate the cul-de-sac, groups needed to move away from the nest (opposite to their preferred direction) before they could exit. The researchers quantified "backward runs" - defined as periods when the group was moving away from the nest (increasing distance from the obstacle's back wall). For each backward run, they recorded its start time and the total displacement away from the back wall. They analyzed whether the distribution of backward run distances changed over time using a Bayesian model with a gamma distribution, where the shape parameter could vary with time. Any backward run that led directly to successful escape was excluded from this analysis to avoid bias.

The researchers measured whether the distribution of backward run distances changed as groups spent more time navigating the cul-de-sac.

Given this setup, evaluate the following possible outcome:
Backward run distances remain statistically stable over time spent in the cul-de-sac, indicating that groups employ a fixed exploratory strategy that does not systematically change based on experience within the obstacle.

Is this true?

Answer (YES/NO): NO